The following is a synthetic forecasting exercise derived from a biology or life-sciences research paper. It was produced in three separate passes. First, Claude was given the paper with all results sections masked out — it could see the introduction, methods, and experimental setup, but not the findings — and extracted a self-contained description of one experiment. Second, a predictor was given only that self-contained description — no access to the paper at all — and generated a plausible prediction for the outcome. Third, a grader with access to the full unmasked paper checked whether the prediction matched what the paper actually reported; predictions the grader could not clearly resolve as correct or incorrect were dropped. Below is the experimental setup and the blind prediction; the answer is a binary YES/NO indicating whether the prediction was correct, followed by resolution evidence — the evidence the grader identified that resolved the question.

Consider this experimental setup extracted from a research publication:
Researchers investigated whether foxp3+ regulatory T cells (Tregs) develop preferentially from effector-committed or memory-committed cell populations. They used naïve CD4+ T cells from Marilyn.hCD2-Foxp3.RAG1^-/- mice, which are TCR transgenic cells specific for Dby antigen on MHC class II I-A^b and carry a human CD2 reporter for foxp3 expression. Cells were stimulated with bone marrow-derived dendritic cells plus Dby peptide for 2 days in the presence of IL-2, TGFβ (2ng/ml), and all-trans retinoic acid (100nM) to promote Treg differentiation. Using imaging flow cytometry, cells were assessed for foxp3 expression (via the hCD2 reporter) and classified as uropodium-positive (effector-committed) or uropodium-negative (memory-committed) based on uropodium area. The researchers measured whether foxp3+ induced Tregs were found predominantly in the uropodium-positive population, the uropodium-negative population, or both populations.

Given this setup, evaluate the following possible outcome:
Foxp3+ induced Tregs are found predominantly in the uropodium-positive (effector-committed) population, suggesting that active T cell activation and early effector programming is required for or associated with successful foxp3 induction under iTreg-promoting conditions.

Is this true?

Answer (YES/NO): NO